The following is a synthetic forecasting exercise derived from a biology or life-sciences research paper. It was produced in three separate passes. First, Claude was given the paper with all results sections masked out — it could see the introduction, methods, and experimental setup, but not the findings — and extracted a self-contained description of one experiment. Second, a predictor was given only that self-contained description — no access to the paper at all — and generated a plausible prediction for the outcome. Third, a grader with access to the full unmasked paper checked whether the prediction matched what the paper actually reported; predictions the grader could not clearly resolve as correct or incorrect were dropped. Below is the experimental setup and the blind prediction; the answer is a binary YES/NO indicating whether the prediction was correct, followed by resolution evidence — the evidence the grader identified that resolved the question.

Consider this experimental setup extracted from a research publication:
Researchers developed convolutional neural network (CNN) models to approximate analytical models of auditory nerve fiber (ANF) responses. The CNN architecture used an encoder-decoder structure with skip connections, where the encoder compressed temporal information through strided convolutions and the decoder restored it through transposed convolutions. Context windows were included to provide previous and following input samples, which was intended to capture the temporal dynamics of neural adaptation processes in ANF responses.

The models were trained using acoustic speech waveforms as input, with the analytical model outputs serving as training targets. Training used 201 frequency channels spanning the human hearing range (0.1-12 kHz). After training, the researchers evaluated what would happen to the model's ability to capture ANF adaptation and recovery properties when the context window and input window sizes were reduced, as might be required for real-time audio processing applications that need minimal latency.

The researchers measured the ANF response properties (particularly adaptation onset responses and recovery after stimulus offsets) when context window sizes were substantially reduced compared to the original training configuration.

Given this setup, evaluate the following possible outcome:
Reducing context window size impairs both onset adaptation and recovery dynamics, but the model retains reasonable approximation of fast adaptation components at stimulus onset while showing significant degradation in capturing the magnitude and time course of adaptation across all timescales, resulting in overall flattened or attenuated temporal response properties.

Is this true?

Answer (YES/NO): NO